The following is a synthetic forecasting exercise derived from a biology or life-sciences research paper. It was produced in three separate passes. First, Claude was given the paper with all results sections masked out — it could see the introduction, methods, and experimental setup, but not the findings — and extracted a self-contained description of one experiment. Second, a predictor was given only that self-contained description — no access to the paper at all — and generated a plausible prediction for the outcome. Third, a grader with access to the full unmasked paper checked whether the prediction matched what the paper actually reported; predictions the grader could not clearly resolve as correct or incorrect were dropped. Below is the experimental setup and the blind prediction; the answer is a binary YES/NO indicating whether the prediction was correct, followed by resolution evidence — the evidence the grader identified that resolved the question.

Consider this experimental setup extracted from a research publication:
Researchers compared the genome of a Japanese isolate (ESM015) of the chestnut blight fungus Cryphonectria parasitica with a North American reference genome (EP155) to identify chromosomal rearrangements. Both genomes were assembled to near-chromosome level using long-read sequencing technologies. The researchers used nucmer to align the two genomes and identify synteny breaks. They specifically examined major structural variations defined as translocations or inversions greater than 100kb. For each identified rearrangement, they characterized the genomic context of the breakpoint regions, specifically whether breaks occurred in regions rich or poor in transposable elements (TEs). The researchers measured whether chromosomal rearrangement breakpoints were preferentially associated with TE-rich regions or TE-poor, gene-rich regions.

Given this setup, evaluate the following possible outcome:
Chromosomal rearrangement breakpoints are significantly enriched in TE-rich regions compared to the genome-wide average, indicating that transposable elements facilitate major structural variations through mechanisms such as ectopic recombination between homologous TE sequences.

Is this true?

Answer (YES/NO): NO